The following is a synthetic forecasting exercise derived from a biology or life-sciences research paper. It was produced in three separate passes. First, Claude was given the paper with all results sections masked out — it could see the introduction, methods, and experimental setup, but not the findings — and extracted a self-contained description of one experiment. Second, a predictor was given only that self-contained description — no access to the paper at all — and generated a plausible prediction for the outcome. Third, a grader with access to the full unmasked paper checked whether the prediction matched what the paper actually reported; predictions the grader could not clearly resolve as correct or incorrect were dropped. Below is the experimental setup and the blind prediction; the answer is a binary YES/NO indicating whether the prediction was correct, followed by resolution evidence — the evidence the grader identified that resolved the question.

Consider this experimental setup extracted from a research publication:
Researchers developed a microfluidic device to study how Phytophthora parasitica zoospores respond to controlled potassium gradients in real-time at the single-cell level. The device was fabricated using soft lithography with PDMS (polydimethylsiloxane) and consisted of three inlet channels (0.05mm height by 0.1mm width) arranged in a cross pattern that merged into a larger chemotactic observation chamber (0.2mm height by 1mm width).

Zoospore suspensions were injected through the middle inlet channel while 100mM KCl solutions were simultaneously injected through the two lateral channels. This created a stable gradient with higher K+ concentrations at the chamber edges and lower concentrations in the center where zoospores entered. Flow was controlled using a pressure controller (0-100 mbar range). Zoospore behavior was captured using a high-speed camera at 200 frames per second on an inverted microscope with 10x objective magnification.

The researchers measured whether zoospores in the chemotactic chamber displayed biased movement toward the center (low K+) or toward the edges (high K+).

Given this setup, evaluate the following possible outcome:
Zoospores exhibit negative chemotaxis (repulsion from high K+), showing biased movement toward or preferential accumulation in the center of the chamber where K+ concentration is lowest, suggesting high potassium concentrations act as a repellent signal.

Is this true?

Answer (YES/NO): YES